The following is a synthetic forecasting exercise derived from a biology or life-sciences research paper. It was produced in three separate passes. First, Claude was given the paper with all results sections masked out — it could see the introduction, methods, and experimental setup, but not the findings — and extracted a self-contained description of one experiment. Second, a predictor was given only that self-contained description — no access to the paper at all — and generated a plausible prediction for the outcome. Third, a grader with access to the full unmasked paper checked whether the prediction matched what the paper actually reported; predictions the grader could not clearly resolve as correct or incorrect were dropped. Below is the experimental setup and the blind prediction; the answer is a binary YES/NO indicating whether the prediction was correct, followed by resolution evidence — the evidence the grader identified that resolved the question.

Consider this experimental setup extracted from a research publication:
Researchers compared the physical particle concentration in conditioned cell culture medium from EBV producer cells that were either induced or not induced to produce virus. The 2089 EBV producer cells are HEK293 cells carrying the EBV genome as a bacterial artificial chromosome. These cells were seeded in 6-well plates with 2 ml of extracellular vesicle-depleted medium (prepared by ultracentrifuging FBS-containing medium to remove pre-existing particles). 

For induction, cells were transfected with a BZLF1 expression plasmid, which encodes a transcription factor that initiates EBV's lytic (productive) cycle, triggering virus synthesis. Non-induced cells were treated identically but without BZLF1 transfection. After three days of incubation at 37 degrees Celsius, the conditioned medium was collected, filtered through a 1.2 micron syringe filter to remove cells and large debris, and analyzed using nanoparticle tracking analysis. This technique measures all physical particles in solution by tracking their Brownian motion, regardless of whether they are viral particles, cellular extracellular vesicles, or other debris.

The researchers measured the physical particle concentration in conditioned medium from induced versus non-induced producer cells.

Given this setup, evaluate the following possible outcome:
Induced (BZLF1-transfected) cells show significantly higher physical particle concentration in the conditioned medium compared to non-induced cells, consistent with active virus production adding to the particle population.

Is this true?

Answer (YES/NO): YES